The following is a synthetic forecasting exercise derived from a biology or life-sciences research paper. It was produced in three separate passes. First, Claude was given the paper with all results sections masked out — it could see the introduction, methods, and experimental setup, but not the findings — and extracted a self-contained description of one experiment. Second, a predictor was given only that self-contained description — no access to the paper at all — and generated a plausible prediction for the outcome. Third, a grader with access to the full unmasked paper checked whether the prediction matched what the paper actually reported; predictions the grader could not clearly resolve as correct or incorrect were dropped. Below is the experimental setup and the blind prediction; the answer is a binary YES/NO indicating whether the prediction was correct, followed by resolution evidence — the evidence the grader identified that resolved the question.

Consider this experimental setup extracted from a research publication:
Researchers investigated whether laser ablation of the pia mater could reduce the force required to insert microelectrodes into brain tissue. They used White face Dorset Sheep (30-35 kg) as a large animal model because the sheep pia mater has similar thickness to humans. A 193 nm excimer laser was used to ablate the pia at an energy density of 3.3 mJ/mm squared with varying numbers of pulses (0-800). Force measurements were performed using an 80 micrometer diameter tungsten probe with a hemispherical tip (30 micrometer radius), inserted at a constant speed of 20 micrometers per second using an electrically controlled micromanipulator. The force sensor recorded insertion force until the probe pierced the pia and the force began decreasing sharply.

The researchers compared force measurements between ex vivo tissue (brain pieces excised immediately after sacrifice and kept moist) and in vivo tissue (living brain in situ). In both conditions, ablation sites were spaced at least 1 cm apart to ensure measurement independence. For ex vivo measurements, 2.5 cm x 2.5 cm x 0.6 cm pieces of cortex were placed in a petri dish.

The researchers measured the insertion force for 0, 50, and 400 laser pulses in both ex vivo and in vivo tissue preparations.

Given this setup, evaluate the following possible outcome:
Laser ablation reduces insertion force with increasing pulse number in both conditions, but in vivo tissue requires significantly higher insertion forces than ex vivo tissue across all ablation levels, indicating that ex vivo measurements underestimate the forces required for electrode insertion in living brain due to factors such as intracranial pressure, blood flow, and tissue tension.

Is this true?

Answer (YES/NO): NO